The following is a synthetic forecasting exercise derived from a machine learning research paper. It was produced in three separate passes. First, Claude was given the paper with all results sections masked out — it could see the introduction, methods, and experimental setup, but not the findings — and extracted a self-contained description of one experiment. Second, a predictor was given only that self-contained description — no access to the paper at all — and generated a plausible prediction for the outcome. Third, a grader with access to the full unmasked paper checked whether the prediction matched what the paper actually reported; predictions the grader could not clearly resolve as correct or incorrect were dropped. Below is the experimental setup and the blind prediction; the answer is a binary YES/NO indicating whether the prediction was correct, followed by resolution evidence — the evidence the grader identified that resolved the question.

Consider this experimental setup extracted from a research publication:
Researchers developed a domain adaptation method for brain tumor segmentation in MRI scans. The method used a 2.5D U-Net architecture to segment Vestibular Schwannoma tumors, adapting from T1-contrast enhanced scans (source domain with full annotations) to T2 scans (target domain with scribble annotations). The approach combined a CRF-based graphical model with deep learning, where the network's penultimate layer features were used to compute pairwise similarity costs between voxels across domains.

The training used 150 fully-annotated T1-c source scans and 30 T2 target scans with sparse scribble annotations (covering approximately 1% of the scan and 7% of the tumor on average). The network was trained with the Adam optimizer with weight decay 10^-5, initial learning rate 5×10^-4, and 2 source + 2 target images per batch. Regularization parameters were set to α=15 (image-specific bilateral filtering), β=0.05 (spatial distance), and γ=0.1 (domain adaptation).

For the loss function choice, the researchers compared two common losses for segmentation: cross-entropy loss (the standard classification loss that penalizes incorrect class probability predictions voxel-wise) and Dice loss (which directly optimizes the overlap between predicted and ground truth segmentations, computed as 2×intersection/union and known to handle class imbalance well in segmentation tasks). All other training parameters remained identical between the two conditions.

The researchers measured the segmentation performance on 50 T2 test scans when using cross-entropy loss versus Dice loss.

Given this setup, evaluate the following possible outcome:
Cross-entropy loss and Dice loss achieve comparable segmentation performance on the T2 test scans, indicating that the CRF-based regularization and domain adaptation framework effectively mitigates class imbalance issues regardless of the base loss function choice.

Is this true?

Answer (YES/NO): NO